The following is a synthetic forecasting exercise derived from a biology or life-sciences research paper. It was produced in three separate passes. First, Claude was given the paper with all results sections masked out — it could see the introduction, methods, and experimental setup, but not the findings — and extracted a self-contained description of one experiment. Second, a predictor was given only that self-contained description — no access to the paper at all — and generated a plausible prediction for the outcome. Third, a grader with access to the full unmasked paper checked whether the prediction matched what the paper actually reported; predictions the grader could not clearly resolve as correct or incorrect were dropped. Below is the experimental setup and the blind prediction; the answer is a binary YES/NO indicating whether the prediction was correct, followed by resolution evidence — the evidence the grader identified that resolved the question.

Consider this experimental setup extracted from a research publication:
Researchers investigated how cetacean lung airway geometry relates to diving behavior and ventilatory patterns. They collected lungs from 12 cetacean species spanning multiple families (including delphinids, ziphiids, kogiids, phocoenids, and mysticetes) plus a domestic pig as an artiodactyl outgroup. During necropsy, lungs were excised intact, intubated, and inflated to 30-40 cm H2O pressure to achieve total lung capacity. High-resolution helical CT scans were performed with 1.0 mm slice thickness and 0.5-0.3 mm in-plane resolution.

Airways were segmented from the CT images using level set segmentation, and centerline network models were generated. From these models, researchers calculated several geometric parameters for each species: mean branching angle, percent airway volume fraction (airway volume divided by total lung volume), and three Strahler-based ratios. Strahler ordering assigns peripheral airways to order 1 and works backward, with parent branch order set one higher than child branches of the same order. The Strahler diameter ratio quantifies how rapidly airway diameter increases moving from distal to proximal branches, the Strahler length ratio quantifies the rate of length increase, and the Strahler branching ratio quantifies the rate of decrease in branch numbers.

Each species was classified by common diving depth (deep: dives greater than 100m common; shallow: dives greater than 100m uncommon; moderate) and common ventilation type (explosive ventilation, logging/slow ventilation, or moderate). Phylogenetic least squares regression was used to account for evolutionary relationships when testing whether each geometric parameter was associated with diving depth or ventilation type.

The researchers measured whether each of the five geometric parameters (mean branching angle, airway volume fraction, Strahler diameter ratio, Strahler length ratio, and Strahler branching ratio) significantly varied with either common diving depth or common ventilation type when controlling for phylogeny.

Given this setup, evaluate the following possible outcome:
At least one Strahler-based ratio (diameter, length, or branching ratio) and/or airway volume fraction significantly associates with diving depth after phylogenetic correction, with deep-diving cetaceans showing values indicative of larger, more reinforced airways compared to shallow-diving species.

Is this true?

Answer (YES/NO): YES